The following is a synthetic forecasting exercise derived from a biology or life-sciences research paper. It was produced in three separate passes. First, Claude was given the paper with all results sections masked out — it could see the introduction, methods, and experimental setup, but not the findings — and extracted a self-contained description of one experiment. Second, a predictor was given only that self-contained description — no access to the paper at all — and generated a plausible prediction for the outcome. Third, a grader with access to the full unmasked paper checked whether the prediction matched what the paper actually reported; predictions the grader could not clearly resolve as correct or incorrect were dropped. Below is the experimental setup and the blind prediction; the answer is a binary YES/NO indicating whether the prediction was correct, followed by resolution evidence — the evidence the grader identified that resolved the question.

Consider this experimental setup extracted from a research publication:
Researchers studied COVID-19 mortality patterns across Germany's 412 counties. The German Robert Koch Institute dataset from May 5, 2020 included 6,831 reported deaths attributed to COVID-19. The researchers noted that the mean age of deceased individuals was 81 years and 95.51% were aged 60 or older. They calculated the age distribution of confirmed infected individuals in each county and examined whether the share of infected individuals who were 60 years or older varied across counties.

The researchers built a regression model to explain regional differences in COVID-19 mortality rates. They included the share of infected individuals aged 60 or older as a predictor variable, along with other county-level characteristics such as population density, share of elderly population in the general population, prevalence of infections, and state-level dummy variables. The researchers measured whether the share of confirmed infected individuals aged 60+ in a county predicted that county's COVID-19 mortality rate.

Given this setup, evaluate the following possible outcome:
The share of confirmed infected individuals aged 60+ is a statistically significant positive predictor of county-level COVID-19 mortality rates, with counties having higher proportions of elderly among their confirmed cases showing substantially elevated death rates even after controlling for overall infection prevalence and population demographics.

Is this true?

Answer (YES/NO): YES